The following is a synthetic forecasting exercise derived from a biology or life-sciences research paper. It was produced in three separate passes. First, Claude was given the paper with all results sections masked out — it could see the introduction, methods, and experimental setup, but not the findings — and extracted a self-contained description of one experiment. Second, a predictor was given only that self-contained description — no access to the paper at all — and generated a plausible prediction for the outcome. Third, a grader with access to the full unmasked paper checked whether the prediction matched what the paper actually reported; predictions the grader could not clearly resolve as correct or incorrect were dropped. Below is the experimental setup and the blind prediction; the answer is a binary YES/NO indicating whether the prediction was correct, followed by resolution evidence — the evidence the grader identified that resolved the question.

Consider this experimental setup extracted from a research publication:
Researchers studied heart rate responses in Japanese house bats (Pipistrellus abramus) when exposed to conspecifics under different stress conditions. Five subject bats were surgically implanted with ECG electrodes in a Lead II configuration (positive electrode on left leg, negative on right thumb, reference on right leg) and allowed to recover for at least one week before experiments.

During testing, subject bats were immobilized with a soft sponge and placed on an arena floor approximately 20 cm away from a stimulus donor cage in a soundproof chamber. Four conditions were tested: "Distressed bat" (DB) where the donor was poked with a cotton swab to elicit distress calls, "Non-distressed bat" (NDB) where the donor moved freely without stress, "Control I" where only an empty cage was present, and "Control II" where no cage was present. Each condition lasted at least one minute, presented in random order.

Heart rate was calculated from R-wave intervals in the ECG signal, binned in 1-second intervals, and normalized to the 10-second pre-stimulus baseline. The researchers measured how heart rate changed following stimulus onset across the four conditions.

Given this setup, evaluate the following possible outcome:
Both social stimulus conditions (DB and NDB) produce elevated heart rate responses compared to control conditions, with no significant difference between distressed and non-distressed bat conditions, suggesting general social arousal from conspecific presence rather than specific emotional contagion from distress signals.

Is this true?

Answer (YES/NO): NO